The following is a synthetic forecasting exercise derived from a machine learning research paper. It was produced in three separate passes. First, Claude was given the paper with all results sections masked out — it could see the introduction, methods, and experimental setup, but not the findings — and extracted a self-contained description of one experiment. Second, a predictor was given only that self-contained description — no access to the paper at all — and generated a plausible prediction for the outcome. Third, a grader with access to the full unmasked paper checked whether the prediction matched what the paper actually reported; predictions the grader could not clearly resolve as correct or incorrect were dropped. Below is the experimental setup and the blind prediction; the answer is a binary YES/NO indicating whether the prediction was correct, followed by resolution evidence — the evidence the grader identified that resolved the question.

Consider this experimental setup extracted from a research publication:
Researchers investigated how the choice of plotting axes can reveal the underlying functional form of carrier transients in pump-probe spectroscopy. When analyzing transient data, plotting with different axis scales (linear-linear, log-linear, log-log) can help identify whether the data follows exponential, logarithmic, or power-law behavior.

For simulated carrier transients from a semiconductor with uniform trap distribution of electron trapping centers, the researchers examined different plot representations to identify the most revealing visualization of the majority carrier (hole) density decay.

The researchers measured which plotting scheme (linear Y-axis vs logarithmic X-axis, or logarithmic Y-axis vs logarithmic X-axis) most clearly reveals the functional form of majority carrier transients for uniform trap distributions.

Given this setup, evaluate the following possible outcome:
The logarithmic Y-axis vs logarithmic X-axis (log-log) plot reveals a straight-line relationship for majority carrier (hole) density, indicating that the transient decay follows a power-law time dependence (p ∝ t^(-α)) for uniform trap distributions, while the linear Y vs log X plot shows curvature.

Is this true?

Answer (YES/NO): NO